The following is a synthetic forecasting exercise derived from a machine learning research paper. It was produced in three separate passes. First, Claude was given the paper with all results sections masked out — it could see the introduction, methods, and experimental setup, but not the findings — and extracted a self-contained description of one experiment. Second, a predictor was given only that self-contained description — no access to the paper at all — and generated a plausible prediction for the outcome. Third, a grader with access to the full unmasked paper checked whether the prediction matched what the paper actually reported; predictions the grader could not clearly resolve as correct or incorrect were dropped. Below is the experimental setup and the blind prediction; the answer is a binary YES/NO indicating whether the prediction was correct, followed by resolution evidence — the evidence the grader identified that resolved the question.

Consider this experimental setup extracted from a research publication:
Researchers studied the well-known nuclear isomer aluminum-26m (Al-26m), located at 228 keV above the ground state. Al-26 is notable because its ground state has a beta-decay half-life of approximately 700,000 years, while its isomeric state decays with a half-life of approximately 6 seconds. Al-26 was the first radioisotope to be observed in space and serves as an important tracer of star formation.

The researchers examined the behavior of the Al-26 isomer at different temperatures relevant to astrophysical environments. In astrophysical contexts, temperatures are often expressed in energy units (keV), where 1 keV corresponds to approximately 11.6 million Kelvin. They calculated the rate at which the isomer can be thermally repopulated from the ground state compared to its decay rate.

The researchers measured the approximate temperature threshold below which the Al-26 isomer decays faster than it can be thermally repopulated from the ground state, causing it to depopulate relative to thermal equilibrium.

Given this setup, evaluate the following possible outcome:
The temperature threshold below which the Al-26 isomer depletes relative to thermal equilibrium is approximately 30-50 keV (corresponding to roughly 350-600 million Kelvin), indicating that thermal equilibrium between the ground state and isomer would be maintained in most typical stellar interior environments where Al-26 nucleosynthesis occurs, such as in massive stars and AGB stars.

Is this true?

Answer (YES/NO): YES